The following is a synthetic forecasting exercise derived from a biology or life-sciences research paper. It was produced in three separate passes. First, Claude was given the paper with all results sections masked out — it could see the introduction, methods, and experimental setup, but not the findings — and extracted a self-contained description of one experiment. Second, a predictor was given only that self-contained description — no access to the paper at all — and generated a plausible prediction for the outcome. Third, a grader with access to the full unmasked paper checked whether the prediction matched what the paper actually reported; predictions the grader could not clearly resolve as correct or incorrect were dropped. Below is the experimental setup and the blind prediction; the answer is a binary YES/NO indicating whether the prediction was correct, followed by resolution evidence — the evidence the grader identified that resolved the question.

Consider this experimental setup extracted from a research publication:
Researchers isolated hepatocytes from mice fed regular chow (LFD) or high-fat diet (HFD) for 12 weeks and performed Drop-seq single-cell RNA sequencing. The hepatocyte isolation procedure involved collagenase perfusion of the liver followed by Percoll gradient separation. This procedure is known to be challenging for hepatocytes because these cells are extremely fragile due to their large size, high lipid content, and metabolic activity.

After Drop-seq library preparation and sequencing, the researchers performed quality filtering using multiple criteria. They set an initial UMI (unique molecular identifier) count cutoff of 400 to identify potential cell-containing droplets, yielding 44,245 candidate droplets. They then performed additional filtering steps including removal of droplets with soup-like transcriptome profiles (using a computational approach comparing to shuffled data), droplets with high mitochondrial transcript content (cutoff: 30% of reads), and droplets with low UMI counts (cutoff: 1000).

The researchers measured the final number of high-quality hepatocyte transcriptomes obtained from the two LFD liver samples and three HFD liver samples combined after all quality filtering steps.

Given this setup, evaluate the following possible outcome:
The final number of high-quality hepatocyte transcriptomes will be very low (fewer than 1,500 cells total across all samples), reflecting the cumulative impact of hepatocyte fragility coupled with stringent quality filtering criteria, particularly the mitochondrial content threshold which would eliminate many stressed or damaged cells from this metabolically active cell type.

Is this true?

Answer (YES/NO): YES